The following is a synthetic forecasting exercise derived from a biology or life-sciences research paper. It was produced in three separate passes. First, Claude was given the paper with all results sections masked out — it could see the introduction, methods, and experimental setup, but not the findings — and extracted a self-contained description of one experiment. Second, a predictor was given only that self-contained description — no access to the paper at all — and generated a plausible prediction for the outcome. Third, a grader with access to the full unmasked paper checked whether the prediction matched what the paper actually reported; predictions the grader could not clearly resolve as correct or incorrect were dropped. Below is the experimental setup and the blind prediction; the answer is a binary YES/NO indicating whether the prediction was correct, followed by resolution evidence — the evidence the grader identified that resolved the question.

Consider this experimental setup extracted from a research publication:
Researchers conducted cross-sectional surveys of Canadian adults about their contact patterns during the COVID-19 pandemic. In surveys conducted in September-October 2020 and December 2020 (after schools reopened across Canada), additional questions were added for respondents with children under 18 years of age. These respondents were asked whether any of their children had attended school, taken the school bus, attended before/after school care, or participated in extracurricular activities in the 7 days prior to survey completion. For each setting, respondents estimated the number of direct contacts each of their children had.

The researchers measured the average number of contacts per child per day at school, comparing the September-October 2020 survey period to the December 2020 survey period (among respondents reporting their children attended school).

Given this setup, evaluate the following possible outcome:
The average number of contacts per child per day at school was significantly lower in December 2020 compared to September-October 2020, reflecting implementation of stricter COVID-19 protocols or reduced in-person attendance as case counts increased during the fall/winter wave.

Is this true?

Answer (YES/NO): YES